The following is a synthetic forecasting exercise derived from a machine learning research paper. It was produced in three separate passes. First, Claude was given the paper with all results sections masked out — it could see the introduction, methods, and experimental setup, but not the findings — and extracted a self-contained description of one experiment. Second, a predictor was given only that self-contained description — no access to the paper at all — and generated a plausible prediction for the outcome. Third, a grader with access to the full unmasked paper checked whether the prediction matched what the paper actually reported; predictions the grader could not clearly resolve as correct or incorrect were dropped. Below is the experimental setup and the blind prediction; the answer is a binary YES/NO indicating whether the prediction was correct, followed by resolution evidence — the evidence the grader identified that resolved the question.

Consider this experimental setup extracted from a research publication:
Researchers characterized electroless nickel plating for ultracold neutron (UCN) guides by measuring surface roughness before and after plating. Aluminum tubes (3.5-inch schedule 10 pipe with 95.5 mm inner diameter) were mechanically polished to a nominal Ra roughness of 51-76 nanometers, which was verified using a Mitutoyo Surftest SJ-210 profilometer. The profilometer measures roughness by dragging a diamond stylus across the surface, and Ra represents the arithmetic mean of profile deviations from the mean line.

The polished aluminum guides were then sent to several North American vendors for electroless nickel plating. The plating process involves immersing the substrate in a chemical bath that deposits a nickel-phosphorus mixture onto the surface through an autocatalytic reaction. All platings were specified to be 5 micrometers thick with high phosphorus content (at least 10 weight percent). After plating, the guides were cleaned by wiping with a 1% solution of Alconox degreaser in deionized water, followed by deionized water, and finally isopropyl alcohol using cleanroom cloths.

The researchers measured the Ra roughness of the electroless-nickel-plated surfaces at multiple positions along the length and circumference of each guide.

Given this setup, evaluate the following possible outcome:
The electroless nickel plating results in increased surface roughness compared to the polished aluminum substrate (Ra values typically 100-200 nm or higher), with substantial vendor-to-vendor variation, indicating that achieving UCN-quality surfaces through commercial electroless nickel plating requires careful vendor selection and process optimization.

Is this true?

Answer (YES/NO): YES